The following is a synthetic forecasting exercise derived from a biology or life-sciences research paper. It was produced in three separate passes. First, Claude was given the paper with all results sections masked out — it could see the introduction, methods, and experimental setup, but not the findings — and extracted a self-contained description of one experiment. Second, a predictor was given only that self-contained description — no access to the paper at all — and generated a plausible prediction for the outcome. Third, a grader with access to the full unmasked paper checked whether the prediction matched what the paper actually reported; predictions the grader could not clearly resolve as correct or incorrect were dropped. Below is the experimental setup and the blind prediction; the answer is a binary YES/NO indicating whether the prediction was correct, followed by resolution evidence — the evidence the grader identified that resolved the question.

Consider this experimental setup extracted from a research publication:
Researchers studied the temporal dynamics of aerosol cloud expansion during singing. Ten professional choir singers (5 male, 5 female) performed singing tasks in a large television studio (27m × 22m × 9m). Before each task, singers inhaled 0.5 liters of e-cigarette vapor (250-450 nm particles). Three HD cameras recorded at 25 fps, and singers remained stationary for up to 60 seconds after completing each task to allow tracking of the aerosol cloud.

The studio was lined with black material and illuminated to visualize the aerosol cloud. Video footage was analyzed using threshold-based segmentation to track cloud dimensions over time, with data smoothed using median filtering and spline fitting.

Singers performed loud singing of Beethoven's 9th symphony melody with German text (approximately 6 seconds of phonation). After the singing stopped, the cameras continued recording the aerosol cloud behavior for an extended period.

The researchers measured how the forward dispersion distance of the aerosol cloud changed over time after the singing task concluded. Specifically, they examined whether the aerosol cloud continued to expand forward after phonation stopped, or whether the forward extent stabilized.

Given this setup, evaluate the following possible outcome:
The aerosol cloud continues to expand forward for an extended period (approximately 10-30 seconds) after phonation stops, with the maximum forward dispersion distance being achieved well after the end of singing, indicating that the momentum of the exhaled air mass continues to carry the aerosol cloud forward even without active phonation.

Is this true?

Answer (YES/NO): NO